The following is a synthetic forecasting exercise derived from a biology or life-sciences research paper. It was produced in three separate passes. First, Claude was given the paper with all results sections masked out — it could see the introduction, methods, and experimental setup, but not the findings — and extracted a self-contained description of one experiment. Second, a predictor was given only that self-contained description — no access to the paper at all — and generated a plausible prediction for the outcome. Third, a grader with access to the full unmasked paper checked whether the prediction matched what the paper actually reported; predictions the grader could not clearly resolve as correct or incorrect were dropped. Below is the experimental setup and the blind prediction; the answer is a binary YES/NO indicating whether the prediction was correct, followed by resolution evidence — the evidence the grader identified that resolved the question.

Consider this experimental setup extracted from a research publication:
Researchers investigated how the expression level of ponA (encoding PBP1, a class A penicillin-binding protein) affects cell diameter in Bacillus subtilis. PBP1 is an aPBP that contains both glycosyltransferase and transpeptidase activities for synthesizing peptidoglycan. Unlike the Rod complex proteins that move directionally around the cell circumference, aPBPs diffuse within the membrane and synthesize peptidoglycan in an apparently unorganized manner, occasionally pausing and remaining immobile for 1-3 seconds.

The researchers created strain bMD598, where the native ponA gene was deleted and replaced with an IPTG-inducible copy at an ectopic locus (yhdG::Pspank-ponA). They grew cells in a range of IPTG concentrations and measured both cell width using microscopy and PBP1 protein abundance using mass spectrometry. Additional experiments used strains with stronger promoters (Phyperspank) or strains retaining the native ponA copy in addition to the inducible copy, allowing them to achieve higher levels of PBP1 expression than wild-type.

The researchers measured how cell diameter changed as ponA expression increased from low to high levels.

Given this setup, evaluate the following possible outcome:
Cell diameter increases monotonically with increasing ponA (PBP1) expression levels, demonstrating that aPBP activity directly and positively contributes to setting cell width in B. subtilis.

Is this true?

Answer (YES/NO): YES